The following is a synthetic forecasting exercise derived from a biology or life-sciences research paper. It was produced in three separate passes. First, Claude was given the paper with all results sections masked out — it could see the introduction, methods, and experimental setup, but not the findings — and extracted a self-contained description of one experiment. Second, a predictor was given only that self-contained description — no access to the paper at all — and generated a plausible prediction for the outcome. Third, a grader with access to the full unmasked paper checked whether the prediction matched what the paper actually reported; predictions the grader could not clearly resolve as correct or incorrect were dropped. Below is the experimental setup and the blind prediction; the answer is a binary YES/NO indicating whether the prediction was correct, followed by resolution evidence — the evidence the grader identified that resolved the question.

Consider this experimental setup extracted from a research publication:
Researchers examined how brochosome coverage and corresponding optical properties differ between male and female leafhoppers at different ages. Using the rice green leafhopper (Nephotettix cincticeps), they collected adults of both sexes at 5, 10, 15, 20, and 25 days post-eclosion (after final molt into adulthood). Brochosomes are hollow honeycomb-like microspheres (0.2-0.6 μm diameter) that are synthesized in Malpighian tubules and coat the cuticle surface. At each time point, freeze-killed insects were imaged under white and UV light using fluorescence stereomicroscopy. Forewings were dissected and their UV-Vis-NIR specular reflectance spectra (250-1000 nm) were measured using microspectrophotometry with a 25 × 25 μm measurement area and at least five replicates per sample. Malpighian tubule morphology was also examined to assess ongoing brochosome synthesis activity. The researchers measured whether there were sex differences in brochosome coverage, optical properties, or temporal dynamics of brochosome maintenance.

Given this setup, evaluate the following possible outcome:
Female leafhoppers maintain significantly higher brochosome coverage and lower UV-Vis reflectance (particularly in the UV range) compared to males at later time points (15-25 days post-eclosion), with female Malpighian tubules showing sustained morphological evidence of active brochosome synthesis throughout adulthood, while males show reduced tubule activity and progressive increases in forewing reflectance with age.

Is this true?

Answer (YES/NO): NO